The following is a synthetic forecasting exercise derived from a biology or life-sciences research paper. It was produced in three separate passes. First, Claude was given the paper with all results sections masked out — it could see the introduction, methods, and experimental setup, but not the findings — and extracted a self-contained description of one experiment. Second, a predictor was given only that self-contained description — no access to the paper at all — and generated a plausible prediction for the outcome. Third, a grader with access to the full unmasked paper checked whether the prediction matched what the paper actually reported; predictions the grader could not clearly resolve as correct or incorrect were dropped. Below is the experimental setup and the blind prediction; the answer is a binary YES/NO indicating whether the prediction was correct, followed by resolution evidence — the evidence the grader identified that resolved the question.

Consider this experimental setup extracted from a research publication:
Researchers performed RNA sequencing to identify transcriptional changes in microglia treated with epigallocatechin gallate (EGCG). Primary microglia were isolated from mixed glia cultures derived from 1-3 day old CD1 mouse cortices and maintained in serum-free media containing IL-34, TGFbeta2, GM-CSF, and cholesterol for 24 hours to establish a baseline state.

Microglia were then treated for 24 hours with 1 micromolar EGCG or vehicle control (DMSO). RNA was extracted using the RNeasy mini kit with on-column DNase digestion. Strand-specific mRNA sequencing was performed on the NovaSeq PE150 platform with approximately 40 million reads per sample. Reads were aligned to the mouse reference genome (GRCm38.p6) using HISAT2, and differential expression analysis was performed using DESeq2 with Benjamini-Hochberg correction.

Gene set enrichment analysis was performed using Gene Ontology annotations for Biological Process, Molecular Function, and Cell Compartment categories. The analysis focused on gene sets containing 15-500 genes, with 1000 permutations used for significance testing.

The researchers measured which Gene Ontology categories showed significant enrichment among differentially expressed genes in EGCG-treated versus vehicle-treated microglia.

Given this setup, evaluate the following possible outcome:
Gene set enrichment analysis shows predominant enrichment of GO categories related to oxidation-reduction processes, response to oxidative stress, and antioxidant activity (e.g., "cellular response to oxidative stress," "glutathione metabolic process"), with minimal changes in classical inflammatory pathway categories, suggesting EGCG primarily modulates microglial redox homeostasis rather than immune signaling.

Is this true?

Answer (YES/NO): NO